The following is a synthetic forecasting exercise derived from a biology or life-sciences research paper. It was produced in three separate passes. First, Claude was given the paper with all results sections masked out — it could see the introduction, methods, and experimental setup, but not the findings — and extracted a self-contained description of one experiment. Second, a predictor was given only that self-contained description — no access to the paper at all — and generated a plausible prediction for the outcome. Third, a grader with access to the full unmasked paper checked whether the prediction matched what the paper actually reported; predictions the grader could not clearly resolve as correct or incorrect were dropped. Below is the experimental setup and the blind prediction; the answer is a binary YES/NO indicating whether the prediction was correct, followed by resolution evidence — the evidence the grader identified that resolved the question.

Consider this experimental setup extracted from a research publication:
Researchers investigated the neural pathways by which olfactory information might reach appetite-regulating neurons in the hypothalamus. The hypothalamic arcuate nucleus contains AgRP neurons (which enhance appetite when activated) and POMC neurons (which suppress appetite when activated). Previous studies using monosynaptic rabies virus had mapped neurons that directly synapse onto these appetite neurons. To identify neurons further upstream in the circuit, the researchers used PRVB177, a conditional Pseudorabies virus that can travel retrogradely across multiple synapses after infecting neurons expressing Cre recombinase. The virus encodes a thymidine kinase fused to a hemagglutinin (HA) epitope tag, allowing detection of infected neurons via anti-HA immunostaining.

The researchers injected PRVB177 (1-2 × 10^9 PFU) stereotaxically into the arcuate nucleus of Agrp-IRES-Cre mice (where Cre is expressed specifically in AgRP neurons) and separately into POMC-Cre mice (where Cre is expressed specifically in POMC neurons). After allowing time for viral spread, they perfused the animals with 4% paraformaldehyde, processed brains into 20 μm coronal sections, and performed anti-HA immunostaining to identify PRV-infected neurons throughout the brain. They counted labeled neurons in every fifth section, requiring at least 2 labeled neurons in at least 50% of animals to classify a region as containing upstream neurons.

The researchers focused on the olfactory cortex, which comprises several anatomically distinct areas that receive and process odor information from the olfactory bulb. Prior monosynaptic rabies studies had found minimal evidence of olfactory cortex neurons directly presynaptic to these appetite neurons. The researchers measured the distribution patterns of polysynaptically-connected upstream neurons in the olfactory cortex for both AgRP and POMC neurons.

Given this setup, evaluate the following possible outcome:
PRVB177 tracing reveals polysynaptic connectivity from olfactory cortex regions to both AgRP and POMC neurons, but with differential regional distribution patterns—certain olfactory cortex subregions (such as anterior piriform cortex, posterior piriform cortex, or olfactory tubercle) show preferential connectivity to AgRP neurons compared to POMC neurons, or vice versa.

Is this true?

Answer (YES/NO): YES